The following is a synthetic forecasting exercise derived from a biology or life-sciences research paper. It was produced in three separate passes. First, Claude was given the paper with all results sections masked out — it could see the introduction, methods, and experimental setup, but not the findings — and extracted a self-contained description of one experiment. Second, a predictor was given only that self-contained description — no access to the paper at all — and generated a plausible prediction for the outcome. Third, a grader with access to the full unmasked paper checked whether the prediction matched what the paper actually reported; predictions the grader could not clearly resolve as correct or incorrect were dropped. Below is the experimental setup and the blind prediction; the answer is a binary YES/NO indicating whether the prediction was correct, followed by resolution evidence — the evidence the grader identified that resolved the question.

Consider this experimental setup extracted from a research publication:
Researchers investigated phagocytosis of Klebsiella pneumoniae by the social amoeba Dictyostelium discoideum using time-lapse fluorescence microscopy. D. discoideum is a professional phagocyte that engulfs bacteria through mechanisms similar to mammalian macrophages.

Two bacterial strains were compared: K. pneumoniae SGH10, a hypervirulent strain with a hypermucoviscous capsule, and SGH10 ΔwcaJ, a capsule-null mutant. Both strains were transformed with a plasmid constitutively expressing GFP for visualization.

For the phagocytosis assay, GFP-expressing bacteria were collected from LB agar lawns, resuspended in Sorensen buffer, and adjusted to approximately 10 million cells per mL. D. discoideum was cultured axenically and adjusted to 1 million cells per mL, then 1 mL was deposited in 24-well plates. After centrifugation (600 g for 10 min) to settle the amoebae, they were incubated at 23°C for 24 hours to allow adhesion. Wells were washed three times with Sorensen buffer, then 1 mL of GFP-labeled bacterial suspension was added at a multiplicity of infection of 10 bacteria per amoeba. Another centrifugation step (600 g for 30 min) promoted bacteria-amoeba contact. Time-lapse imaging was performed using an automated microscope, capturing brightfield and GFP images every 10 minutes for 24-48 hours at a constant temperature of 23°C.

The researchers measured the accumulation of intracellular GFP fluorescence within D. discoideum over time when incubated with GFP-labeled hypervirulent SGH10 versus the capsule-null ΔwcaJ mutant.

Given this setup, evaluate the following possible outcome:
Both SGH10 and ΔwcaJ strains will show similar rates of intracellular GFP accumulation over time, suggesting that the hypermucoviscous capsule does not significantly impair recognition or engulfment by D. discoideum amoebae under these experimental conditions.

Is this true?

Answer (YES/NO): NO